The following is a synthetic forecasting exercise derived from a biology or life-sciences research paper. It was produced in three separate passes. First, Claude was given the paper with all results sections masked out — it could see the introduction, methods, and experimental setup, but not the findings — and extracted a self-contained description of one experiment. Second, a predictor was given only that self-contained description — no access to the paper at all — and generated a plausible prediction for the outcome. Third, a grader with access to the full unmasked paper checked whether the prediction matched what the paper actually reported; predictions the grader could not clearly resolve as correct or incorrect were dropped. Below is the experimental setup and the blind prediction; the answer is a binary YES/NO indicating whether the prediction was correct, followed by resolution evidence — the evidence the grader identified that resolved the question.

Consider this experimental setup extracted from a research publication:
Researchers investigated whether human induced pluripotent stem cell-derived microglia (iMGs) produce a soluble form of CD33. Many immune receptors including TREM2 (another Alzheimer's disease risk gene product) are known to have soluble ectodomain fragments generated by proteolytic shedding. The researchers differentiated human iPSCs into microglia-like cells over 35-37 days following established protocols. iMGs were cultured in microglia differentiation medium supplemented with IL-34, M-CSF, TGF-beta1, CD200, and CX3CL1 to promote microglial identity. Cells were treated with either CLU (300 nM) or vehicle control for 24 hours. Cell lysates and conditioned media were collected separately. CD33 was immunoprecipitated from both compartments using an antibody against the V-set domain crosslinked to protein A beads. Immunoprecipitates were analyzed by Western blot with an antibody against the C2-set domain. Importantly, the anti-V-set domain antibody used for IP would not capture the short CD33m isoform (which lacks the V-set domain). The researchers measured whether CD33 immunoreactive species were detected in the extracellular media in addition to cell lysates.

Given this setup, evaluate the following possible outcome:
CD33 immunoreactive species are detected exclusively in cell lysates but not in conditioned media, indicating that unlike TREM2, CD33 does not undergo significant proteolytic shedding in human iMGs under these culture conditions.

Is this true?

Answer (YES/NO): NO